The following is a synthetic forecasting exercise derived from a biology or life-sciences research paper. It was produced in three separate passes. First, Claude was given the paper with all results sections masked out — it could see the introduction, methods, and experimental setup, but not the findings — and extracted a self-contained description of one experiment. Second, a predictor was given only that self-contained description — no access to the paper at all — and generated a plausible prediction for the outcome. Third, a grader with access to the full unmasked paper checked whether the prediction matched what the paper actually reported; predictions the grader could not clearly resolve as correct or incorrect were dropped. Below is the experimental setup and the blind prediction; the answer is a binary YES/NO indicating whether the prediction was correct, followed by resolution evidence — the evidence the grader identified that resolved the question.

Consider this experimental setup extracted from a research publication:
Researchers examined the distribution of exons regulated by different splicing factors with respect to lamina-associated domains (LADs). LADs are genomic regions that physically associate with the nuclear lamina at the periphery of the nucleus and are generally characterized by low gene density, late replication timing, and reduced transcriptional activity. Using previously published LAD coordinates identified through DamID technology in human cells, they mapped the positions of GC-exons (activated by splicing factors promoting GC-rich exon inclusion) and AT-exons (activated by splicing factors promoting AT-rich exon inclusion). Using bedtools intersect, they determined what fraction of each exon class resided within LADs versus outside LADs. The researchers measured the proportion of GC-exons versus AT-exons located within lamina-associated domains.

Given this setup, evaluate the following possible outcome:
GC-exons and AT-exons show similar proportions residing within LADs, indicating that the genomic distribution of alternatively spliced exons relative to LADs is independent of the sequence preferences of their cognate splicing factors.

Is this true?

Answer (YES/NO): NO